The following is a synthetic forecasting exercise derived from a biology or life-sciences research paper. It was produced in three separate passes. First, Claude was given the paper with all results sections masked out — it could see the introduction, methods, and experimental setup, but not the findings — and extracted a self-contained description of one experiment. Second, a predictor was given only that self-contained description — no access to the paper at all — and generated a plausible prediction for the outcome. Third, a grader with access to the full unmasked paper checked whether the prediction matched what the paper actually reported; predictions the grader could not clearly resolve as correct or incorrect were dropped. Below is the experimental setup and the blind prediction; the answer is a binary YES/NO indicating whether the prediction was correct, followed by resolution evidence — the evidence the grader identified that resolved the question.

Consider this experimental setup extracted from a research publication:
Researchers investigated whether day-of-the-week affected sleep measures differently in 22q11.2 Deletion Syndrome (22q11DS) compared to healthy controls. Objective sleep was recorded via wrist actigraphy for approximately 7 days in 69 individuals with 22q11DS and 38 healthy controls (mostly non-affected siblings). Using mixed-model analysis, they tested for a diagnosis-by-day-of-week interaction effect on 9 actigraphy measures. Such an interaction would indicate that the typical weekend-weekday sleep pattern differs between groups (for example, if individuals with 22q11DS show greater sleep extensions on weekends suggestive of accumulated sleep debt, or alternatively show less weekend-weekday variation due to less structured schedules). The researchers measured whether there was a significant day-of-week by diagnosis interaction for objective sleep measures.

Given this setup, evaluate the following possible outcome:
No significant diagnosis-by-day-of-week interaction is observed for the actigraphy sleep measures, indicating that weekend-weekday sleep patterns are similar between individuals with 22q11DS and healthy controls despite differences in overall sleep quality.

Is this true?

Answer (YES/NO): NO